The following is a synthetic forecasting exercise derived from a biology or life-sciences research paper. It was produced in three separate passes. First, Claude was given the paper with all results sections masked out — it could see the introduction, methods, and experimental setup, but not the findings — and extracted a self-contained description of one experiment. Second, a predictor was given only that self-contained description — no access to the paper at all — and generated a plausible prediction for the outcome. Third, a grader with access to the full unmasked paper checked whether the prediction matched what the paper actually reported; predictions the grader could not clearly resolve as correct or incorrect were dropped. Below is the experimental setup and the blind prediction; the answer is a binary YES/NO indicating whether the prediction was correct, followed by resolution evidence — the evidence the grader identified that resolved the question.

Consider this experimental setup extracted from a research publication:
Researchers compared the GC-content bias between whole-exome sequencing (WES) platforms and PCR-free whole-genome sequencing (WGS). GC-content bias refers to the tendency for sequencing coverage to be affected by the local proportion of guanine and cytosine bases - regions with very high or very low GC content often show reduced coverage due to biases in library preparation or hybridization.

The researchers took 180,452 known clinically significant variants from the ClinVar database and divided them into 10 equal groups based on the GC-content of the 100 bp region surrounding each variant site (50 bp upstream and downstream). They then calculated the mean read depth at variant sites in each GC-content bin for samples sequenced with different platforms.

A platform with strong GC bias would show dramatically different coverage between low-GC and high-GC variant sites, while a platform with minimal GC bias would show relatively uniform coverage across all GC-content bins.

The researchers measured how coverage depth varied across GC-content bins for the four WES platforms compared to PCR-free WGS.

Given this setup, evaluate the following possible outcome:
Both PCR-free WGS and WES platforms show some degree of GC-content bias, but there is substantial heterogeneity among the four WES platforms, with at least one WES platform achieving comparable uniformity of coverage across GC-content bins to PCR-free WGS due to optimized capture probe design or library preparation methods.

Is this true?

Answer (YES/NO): YES